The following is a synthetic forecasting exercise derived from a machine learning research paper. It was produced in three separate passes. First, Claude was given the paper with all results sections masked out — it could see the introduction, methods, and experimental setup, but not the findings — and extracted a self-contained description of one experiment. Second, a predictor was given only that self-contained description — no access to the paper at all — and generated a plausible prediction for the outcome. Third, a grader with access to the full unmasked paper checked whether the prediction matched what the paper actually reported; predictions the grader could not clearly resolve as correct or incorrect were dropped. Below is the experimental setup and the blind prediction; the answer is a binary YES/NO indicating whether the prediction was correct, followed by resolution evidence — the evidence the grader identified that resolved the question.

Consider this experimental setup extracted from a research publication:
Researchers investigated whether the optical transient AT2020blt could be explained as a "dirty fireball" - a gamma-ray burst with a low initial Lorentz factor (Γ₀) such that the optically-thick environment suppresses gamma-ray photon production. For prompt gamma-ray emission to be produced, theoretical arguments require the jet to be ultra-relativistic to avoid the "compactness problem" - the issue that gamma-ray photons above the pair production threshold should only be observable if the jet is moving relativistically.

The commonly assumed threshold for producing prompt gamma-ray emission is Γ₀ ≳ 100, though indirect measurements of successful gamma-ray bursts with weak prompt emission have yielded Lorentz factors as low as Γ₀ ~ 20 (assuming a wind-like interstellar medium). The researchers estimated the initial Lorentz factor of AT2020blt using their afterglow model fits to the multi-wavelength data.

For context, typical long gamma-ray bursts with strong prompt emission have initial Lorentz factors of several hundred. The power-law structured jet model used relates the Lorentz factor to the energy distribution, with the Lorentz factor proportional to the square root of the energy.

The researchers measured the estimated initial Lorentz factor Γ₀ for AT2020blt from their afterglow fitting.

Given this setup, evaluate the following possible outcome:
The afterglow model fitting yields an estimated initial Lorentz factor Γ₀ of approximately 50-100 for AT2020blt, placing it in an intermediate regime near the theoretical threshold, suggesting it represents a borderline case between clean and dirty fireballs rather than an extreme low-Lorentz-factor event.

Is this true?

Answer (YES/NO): NO